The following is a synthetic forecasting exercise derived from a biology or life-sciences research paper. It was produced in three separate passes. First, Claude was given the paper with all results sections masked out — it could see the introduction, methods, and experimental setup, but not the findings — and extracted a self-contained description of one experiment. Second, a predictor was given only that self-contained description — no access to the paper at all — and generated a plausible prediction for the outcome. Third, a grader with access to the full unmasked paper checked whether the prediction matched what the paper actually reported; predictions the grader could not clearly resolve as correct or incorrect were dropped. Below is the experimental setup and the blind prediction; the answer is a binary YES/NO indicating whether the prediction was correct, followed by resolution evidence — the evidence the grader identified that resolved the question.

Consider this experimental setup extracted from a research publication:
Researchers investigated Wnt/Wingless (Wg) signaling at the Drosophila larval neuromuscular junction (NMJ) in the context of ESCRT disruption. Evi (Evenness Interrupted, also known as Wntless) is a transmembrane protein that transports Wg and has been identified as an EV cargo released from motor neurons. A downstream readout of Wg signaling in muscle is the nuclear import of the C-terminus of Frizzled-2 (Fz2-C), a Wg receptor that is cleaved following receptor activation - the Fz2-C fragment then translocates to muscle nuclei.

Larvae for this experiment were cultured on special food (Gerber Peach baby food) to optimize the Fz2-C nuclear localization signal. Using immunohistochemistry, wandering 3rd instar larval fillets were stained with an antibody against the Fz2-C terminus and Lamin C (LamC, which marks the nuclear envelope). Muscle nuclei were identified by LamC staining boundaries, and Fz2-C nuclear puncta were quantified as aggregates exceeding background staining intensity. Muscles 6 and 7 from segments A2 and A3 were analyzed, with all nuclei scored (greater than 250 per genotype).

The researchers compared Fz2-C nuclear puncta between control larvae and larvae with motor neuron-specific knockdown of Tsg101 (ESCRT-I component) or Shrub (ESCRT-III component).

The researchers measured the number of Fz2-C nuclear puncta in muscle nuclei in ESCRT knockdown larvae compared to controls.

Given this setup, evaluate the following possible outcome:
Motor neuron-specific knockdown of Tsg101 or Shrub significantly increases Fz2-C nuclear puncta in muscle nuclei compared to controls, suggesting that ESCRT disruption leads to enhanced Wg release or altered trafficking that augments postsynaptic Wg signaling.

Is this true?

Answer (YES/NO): NO